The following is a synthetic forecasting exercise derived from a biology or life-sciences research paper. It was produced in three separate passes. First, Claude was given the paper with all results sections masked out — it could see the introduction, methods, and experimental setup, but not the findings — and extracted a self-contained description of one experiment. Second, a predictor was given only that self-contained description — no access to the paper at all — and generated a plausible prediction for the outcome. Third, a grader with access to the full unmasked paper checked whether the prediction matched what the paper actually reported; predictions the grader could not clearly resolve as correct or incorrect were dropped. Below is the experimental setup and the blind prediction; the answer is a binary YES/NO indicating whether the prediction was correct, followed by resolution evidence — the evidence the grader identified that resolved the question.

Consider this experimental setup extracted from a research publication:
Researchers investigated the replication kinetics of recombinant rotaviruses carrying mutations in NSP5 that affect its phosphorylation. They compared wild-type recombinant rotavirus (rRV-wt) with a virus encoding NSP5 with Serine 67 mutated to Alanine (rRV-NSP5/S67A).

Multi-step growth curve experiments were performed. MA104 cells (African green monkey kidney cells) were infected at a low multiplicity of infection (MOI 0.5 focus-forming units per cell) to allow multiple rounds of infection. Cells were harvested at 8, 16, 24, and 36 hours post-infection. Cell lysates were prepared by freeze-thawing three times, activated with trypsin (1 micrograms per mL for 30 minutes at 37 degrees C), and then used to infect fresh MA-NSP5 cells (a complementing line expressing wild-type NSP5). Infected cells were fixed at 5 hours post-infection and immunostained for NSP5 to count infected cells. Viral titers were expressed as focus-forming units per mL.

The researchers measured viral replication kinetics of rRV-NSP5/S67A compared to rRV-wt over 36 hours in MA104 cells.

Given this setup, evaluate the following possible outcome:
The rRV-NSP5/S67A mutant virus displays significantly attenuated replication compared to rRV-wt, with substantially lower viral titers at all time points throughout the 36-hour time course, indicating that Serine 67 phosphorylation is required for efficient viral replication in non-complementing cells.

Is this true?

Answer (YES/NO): YES